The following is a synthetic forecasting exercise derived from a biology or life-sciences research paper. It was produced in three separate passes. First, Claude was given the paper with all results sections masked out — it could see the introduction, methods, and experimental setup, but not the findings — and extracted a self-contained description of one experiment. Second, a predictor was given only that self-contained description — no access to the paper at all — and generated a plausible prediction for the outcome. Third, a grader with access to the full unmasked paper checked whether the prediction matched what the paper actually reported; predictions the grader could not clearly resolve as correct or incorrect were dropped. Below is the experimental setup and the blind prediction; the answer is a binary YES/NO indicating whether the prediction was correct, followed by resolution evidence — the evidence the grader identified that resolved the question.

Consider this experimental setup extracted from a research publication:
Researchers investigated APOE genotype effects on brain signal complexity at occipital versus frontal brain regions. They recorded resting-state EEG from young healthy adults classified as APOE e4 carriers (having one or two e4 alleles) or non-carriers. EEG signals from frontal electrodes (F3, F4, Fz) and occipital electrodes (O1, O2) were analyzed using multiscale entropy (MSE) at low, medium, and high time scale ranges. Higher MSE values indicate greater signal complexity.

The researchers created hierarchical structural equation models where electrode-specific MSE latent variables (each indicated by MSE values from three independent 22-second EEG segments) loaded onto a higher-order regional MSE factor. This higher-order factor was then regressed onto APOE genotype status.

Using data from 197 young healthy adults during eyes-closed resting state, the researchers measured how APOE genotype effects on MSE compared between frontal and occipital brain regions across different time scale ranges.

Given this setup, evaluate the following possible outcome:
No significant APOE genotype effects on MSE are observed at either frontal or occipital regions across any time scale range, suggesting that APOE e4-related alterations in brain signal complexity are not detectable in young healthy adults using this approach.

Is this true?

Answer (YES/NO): NO